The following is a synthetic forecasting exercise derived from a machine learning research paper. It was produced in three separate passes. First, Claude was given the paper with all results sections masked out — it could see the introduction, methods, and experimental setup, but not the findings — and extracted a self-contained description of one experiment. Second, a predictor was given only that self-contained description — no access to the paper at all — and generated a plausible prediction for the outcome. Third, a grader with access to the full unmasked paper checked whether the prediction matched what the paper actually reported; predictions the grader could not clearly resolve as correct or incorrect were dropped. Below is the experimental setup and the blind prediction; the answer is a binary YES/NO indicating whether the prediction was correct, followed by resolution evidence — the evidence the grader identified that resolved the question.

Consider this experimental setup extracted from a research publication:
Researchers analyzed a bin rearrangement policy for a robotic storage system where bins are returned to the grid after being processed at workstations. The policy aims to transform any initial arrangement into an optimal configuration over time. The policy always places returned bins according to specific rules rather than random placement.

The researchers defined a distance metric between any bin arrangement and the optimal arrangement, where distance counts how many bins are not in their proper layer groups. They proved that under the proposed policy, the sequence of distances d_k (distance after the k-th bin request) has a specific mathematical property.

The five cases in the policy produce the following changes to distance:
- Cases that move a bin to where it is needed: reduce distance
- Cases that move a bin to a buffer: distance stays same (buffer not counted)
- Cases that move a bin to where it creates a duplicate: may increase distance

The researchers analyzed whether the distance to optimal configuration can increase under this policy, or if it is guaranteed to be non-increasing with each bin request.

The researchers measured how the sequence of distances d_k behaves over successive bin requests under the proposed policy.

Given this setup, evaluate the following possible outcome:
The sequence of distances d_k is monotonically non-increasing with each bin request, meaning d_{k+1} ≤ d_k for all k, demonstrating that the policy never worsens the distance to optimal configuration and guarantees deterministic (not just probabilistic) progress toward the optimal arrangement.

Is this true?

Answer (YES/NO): YES